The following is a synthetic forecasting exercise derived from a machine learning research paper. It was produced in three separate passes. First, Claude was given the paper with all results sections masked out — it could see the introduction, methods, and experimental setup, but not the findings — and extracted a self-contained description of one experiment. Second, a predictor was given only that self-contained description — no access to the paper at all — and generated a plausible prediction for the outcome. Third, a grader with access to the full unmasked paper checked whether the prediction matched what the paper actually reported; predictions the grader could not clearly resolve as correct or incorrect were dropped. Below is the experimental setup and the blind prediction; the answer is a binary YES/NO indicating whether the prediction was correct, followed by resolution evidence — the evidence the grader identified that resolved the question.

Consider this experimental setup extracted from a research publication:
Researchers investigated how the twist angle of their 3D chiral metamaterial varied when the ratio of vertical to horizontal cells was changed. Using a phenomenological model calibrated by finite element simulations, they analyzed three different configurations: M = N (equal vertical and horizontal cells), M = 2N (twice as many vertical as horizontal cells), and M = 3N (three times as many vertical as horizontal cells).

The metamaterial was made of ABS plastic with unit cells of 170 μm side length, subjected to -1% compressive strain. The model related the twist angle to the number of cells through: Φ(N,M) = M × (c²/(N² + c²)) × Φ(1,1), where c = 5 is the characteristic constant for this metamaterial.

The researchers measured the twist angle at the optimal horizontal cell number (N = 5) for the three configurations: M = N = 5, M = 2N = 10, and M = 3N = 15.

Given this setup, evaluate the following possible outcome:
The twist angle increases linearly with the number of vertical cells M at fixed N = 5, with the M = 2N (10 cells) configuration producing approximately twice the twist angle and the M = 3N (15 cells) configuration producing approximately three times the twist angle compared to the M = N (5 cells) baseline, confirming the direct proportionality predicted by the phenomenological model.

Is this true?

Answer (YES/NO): YES